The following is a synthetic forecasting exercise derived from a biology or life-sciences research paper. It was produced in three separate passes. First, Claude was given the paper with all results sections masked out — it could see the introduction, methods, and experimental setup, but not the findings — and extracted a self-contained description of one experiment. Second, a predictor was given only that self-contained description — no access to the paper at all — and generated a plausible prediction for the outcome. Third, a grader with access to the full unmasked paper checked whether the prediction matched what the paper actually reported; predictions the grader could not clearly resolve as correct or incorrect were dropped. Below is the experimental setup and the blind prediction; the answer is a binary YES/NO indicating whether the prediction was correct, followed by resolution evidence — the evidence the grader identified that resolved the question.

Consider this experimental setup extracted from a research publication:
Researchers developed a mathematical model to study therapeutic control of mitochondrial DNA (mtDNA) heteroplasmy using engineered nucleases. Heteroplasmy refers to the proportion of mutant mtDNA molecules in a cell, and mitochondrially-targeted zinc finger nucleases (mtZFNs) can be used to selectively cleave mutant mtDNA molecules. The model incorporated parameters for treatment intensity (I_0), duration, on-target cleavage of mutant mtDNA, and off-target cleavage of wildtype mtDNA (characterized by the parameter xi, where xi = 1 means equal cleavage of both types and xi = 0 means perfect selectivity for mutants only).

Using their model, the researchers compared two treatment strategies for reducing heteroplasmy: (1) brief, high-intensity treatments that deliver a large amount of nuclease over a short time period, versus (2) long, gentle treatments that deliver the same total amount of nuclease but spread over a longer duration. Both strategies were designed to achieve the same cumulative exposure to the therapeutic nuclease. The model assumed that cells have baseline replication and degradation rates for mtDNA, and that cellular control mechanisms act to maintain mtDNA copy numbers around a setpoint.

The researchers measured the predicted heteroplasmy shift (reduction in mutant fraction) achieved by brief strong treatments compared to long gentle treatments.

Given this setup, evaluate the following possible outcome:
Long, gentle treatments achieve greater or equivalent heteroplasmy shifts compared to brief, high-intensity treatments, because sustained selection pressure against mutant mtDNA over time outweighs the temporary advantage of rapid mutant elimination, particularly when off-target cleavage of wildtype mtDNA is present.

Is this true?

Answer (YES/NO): YES